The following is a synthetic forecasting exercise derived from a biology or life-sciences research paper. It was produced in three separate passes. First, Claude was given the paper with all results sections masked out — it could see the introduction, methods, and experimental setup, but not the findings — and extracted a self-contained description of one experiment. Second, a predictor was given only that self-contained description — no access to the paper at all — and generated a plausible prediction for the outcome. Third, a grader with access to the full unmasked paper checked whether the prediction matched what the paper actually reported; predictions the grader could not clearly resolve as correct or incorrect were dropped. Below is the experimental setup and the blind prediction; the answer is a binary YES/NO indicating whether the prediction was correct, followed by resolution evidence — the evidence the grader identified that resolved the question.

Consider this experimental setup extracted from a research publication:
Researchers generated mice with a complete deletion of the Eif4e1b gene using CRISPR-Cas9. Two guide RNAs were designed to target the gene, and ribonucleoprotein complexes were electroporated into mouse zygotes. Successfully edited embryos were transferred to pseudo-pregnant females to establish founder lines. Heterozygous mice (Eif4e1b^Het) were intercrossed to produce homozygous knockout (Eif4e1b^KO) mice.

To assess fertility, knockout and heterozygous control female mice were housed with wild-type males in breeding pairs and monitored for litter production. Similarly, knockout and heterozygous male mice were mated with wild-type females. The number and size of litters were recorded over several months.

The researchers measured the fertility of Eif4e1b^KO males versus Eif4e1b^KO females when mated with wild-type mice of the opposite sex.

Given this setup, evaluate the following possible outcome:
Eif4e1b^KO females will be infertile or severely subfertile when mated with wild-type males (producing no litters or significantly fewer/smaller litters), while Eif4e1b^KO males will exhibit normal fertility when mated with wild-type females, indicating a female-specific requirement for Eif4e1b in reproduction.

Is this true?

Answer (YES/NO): YES